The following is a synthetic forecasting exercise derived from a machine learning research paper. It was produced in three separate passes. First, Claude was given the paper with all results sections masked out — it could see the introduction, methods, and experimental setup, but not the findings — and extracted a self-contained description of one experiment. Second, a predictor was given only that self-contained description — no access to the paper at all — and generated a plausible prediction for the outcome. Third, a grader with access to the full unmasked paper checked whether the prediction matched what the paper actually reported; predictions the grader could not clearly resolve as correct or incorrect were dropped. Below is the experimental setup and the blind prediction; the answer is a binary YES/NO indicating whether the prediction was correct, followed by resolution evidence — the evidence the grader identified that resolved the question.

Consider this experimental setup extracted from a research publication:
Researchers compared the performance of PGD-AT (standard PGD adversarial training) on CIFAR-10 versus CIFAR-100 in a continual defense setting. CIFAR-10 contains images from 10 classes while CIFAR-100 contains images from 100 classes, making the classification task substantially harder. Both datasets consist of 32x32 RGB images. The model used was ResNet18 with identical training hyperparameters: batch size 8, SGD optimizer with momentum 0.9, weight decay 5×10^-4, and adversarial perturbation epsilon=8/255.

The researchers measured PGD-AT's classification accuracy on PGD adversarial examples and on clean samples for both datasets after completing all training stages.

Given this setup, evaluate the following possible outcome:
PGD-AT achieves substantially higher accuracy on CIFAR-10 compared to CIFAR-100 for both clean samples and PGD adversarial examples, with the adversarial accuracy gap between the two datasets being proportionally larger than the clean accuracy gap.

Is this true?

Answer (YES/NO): YES